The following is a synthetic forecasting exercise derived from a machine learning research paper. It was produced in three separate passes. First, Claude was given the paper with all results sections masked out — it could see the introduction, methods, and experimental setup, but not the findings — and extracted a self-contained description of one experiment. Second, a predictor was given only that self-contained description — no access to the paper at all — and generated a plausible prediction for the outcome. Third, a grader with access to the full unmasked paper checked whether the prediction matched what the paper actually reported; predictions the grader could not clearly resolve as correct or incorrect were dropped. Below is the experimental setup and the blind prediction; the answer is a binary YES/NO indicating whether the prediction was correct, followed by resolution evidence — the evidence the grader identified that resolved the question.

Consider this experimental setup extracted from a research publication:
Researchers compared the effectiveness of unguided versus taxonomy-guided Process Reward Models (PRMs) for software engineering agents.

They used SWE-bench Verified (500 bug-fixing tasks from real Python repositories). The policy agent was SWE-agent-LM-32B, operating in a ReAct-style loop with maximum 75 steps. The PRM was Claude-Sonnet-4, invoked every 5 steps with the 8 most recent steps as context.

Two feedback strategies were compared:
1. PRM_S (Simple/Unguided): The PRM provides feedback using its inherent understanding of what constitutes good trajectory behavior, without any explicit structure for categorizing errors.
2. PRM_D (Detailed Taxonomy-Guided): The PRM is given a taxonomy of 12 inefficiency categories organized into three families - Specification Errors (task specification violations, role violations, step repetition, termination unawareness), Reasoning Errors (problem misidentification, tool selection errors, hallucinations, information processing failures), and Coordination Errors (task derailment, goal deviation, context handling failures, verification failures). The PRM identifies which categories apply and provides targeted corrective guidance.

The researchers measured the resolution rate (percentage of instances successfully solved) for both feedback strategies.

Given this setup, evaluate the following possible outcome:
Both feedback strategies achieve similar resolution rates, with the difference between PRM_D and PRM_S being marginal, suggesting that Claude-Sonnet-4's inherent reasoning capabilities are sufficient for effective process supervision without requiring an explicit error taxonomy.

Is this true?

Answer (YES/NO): NO